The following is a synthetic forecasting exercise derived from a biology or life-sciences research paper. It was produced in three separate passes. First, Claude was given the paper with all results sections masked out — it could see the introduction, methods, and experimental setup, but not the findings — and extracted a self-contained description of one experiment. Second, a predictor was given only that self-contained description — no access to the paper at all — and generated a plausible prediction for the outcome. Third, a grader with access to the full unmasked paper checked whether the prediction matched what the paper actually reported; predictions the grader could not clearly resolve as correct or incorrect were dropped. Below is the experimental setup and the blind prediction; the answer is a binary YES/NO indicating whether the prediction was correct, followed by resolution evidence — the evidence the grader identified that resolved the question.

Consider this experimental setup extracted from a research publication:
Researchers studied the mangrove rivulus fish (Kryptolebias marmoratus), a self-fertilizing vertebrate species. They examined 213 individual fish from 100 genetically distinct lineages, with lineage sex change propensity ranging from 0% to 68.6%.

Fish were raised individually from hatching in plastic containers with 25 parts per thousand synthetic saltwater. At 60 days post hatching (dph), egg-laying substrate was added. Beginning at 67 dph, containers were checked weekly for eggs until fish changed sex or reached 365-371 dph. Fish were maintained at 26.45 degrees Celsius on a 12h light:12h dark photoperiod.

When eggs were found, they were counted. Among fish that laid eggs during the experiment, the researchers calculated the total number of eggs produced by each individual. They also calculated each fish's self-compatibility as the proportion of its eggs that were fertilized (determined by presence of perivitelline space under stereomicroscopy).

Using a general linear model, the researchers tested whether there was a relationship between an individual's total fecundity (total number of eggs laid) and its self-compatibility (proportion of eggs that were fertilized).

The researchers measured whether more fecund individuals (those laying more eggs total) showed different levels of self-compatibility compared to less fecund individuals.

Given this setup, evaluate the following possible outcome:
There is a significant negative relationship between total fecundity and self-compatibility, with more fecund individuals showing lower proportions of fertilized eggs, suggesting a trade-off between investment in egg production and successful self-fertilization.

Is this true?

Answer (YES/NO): NO